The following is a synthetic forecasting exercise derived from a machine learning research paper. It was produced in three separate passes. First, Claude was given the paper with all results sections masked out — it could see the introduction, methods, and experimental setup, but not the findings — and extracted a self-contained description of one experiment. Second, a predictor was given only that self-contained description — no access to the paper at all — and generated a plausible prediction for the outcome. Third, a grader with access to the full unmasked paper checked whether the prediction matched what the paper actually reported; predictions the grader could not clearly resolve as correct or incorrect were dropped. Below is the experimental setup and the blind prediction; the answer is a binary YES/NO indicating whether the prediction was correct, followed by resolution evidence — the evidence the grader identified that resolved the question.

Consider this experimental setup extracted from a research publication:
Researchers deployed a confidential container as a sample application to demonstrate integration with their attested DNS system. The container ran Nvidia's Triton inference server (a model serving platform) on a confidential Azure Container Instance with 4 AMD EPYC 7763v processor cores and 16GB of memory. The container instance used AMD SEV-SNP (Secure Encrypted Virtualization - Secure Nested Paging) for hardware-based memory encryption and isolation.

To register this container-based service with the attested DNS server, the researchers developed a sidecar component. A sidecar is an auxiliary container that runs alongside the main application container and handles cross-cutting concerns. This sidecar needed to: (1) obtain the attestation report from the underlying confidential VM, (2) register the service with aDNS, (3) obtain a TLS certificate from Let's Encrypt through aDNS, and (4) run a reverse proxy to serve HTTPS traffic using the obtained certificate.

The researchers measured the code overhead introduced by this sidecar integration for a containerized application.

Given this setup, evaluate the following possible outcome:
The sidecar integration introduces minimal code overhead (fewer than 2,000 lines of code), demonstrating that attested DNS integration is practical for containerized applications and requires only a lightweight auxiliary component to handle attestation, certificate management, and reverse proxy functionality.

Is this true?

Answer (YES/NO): YES